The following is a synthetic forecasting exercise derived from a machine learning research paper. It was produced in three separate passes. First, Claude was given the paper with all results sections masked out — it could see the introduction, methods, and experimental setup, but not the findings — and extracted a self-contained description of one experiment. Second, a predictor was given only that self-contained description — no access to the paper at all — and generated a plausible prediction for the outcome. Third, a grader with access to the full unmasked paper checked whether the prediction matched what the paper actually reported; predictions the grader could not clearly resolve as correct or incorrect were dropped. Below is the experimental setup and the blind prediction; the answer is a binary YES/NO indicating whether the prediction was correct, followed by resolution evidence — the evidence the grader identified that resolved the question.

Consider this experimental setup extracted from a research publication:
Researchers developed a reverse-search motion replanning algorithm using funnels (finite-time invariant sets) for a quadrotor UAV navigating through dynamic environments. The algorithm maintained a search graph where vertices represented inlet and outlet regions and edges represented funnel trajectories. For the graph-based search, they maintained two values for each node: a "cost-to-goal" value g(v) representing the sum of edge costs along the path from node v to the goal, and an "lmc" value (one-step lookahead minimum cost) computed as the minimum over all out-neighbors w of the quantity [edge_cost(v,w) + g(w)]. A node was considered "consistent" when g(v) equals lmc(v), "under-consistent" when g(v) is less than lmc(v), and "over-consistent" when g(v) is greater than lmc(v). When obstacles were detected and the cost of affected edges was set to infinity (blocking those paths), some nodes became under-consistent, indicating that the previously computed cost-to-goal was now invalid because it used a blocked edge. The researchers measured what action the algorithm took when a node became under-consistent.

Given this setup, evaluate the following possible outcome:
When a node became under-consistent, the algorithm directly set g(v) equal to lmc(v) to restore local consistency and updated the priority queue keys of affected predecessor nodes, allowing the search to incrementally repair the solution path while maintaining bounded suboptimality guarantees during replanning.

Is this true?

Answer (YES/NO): NO